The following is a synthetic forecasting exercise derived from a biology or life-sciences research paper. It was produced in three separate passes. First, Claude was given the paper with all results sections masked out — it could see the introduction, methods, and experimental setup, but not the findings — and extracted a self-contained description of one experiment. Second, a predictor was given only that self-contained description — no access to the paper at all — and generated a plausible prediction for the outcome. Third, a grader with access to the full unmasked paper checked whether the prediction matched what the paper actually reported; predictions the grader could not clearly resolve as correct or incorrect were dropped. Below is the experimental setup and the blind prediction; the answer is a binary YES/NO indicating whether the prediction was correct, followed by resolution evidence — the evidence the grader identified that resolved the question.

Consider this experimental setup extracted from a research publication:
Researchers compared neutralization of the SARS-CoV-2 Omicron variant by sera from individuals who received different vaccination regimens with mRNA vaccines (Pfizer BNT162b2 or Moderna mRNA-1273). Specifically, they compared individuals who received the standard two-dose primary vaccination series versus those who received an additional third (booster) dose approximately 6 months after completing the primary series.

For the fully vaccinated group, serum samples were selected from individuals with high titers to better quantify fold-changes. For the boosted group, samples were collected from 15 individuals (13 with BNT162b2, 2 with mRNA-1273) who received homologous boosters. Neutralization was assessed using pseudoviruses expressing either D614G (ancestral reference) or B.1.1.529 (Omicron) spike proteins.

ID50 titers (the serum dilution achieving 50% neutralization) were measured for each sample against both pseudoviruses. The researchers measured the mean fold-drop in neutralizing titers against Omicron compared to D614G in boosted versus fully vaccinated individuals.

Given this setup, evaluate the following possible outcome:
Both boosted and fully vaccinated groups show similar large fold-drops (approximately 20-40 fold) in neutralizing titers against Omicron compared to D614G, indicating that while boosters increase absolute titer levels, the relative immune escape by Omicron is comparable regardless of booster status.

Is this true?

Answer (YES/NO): NO